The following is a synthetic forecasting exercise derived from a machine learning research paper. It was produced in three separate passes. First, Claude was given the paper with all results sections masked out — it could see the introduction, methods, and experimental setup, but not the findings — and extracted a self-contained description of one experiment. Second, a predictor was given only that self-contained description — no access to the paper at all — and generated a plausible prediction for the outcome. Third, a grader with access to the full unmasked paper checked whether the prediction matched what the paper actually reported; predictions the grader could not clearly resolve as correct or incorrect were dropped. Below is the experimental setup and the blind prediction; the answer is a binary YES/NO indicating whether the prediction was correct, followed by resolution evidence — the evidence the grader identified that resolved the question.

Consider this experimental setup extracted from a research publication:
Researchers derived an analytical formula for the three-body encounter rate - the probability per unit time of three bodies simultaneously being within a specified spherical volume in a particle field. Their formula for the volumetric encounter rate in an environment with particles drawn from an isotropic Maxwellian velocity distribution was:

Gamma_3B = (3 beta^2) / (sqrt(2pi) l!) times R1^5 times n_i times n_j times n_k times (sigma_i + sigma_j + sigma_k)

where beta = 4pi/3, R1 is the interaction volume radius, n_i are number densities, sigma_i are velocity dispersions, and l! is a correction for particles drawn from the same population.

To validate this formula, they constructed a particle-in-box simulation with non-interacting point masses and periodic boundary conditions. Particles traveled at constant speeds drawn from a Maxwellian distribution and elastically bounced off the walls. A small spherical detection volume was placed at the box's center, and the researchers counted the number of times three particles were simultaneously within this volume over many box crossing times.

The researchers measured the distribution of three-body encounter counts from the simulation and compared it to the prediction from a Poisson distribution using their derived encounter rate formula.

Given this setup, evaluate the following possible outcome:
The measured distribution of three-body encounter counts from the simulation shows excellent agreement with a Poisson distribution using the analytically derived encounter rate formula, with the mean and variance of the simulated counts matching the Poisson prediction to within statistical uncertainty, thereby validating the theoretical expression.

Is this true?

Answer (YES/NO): YES